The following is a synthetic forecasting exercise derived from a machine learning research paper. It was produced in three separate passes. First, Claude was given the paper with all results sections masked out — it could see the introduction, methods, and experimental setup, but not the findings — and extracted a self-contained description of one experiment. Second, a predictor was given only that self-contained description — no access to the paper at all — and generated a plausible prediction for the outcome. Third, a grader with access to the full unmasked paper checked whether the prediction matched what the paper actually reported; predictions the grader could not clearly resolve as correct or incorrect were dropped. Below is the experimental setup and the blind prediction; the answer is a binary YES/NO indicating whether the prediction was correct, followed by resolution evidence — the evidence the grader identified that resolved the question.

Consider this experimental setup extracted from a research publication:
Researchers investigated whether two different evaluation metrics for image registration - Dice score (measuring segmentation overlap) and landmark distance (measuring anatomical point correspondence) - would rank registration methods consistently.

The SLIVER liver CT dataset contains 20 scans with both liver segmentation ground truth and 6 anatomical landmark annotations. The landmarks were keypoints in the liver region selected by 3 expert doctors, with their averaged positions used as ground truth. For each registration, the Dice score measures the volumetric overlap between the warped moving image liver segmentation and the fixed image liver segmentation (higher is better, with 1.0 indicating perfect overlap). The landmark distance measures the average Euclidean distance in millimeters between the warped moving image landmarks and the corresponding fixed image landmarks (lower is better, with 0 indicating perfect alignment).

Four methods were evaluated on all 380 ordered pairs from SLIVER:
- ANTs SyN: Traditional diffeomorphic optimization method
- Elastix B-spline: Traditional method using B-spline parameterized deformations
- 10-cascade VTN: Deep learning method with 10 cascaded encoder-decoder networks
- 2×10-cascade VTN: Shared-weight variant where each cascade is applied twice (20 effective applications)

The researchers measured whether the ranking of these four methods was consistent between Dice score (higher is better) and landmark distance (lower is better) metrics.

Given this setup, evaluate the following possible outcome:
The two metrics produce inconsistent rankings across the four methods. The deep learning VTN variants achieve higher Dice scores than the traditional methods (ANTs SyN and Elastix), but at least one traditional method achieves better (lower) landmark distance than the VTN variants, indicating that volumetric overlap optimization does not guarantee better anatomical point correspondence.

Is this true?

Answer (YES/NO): NO